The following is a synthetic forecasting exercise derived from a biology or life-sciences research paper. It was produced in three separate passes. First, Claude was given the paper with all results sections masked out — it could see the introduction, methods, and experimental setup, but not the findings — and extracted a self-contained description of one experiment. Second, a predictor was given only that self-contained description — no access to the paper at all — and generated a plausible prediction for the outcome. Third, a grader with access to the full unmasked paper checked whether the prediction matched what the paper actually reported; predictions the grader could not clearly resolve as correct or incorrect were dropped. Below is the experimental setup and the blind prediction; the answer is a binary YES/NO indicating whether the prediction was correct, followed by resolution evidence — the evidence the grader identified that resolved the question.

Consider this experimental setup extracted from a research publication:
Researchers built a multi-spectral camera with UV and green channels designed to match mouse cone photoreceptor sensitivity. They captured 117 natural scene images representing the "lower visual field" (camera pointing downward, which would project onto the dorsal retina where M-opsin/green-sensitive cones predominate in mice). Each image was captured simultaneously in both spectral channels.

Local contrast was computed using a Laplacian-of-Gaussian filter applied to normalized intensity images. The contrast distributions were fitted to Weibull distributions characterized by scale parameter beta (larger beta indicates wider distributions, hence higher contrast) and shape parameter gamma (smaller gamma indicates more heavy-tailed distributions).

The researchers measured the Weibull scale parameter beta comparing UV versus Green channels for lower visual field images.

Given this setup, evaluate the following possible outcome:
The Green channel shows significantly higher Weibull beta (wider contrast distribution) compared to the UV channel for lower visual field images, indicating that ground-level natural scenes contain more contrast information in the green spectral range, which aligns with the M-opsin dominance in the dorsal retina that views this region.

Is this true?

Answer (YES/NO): YES